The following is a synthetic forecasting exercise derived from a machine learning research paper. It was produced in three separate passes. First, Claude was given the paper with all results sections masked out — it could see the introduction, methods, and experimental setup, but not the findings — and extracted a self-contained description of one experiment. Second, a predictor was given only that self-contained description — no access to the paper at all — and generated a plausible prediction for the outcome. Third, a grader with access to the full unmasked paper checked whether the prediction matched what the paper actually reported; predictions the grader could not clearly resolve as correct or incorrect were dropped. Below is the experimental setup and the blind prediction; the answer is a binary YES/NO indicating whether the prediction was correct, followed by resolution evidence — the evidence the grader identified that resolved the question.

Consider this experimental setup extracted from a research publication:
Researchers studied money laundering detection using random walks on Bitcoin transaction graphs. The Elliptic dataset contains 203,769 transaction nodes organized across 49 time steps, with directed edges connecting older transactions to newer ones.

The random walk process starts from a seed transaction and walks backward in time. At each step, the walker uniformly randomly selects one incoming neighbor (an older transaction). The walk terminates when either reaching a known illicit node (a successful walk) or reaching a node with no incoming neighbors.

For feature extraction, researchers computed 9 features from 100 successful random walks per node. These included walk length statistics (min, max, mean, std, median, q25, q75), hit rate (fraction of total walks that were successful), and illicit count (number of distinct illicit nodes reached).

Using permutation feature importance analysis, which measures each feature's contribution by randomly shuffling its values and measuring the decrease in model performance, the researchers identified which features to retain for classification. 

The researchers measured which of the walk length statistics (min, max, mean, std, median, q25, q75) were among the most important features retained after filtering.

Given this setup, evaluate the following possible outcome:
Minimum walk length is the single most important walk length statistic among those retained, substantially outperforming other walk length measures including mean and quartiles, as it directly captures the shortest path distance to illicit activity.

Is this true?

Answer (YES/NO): NO